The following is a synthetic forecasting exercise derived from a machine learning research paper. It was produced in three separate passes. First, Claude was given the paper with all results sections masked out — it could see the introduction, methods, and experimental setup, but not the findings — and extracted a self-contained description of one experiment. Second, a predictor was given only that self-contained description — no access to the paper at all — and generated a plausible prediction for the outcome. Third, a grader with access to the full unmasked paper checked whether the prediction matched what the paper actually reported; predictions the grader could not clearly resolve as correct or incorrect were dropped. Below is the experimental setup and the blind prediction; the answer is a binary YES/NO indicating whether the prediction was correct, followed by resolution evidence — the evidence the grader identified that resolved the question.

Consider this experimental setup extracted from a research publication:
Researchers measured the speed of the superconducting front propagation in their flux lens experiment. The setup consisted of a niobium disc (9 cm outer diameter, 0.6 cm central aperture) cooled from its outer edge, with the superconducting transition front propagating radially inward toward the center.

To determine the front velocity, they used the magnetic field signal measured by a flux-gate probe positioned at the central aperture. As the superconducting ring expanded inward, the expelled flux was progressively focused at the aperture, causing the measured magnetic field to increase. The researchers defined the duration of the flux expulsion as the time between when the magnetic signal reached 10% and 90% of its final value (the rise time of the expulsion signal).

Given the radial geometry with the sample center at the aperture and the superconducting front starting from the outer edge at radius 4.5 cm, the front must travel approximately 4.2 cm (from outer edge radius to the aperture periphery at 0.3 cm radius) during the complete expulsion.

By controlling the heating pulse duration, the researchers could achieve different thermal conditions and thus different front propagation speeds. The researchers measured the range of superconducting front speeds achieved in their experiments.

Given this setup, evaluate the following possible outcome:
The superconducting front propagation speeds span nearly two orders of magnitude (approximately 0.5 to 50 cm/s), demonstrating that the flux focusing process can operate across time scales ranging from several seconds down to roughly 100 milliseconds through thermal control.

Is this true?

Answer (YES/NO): NO